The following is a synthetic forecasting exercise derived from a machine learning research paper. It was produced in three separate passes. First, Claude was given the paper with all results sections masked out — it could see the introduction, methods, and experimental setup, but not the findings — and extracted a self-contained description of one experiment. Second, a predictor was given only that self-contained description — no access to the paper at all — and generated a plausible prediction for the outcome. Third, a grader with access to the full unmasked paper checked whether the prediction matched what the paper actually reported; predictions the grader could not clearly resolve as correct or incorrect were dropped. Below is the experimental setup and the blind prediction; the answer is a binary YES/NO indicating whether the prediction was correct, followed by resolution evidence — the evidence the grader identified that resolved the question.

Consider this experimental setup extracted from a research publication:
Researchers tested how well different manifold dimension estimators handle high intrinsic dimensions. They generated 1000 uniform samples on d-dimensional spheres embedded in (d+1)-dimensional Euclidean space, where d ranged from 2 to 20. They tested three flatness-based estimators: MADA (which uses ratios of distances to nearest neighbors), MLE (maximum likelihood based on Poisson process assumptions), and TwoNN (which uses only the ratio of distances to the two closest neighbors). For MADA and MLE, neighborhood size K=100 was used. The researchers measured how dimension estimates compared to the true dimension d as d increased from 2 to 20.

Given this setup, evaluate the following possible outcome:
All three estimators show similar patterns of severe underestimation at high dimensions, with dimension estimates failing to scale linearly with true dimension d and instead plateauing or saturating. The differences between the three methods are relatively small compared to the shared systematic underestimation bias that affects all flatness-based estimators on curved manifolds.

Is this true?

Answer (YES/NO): NO